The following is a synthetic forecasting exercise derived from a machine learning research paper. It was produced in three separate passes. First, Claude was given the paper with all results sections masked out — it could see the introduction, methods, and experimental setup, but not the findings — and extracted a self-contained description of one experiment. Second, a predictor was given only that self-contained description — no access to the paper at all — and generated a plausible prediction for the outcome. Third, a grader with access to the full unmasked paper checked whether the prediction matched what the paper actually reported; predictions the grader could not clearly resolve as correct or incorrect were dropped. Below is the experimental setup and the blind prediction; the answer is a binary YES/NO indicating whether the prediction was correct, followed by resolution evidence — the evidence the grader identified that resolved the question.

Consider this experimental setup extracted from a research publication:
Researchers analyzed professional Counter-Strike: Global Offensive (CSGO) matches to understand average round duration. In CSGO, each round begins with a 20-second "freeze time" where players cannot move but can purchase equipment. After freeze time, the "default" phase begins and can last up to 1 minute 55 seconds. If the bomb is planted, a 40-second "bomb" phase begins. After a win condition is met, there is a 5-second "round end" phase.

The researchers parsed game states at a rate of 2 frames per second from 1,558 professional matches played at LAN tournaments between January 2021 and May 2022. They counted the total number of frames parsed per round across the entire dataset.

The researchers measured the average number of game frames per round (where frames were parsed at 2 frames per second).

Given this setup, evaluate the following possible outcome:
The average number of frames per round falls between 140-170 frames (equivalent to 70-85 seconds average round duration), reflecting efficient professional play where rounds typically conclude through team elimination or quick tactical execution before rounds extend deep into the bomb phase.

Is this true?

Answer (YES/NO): NO